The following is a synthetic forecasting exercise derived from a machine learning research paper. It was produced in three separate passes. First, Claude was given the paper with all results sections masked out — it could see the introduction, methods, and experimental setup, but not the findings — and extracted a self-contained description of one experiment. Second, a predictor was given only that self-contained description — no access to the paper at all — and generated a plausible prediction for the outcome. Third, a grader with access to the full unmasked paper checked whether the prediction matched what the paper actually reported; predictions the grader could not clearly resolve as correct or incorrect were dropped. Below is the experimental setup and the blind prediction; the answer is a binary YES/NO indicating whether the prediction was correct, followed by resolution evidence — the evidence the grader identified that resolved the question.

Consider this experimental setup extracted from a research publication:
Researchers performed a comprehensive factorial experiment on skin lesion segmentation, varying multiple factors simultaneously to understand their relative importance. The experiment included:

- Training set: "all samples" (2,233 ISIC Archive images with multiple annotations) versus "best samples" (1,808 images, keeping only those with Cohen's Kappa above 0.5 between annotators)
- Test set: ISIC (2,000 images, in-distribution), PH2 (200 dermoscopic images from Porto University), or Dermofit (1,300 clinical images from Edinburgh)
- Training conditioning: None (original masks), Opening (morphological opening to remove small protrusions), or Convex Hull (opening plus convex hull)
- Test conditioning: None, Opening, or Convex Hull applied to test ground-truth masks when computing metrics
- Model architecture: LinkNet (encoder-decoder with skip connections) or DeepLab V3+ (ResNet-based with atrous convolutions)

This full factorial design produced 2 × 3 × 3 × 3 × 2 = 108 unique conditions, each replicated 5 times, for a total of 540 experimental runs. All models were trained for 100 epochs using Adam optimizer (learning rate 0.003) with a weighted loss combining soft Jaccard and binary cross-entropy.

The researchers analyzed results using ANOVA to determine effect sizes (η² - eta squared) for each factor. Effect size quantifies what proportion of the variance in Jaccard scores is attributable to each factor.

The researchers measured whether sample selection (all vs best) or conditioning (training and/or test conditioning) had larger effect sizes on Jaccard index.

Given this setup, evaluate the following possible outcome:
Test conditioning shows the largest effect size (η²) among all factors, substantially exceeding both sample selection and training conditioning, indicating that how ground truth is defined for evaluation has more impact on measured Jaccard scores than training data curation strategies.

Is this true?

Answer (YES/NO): NO